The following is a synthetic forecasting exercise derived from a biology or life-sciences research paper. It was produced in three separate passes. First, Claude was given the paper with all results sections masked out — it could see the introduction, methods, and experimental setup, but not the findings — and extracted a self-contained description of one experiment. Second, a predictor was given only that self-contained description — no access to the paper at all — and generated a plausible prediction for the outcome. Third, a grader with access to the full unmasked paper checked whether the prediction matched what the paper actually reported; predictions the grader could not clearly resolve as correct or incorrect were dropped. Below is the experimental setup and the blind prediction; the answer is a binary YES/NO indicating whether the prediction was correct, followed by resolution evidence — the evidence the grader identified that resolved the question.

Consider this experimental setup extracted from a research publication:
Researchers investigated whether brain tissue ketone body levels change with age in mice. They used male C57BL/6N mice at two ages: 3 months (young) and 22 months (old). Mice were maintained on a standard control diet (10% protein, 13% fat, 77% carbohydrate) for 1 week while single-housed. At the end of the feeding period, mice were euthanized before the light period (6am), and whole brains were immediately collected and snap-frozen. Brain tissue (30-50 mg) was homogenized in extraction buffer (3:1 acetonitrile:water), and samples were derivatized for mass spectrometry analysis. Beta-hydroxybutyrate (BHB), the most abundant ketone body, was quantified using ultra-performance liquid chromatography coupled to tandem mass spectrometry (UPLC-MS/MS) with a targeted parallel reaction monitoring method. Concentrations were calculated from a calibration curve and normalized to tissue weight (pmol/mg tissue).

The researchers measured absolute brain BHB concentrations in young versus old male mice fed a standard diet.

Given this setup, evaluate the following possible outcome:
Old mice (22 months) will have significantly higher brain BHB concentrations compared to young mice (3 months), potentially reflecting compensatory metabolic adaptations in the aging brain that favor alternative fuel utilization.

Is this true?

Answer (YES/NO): NO